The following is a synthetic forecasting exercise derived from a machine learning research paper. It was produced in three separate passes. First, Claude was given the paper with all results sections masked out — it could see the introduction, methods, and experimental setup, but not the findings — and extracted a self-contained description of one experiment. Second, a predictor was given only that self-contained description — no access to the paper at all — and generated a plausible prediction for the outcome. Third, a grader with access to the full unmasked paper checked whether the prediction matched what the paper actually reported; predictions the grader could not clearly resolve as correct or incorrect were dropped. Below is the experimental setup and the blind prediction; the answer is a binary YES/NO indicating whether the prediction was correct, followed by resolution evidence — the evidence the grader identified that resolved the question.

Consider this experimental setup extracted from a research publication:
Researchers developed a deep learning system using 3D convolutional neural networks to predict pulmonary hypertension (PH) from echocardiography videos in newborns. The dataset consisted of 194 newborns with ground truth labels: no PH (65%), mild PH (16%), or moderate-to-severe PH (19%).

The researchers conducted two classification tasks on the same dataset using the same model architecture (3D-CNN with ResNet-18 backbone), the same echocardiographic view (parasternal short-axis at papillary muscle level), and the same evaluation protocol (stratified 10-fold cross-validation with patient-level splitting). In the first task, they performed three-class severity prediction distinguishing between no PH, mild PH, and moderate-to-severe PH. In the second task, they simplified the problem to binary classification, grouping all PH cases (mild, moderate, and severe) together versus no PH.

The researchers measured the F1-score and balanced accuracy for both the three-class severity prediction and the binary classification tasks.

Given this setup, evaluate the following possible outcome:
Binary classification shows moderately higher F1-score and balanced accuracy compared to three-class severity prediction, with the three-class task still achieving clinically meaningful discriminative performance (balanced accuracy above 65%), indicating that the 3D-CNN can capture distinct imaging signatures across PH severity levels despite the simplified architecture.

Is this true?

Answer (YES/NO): NO